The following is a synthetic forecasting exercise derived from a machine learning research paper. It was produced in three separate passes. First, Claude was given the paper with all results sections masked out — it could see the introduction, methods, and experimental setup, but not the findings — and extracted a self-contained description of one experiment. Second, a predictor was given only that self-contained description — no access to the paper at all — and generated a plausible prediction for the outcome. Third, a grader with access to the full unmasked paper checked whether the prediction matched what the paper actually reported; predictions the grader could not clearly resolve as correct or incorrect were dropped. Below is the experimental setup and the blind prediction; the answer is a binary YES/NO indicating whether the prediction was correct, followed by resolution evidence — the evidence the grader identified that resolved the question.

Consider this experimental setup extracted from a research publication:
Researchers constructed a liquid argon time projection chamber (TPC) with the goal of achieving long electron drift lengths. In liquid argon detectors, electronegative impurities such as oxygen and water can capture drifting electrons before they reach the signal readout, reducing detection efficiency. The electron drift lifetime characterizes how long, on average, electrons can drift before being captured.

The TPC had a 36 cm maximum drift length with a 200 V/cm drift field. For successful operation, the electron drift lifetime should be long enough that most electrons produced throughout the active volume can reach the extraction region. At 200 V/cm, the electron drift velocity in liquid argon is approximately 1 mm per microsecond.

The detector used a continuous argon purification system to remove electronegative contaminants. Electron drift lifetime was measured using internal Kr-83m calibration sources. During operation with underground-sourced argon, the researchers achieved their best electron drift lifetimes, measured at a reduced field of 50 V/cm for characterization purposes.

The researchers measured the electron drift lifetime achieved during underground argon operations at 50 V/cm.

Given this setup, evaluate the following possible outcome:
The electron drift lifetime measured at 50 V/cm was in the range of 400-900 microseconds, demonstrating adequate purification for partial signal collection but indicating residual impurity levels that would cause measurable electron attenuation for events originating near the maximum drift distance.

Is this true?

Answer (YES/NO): NO